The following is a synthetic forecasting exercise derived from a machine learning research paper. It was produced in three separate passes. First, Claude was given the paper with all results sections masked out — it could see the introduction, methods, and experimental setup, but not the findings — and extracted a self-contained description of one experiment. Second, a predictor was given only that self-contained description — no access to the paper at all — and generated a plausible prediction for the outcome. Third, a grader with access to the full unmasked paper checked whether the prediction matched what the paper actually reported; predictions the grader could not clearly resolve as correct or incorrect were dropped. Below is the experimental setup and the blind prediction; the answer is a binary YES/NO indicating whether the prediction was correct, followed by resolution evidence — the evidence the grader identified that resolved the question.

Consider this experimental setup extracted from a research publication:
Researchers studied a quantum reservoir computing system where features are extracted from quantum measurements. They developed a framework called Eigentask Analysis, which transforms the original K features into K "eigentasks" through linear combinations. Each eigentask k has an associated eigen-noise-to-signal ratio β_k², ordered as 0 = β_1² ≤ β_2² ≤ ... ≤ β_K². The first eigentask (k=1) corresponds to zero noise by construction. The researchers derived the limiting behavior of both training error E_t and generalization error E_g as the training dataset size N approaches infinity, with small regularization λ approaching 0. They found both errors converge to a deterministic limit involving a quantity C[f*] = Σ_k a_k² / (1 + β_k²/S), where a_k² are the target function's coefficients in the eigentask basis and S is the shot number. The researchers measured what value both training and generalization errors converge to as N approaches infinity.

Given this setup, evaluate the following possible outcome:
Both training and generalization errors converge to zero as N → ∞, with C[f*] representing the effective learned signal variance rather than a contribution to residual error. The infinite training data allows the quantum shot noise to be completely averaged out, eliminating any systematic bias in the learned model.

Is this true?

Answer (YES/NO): NO